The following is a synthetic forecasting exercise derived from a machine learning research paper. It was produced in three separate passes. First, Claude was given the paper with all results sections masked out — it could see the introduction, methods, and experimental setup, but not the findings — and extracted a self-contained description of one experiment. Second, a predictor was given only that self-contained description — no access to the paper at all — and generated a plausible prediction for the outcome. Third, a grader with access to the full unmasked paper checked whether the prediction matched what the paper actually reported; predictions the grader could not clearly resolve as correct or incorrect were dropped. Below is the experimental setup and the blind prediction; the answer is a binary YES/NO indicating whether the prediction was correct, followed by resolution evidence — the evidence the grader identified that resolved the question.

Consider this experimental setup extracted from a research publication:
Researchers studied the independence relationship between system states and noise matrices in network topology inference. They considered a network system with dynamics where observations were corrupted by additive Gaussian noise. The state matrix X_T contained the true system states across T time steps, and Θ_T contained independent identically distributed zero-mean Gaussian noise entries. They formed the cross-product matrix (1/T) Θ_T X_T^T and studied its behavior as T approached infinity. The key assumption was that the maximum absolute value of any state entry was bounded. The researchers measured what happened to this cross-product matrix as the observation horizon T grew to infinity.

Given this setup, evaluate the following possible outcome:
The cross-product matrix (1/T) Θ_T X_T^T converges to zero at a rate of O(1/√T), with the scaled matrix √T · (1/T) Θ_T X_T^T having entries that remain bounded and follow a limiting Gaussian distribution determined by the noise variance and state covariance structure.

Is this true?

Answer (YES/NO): NO